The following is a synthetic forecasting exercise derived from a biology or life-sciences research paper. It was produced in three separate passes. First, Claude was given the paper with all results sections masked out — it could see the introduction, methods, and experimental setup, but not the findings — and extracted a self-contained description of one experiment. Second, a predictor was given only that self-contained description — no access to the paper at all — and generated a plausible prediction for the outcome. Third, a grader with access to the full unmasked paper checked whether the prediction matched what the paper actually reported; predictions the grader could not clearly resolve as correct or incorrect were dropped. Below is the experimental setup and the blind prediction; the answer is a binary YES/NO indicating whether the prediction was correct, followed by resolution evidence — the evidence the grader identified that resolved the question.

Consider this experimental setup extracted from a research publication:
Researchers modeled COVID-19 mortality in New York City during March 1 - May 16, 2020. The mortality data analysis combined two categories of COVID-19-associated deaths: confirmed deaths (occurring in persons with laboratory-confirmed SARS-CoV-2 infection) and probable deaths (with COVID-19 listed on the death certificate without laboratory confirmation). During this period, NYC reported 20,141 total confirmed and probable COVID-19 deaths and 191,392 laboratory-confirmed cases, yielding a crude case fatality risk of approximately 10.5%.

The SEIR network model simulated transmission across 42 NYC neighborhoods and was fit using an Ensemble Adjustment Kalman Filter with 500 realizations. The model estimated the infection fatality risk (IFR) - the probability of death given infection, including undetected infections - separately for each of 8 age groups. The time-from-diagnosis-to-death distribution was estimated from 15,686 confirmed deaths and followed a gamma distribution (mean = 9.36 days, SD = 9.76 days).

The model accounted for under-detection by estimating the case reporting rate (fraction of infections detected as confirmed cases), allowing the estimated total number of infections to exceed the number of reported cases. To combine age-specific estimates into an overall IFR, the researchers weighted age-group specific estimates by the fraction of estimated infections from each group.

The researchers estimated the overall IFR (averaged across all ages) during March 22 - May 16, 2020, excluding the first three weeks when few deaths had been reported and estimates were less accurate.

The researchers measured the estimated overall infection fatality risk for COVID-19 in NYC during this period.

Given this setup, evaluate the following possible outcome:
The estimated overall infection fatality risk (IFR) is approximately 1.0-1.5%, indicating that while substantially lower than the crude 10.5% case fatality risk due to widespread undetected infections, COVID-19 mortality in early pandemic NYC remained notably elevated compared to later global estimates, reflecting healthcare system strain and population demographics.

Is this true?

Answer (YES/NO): YES